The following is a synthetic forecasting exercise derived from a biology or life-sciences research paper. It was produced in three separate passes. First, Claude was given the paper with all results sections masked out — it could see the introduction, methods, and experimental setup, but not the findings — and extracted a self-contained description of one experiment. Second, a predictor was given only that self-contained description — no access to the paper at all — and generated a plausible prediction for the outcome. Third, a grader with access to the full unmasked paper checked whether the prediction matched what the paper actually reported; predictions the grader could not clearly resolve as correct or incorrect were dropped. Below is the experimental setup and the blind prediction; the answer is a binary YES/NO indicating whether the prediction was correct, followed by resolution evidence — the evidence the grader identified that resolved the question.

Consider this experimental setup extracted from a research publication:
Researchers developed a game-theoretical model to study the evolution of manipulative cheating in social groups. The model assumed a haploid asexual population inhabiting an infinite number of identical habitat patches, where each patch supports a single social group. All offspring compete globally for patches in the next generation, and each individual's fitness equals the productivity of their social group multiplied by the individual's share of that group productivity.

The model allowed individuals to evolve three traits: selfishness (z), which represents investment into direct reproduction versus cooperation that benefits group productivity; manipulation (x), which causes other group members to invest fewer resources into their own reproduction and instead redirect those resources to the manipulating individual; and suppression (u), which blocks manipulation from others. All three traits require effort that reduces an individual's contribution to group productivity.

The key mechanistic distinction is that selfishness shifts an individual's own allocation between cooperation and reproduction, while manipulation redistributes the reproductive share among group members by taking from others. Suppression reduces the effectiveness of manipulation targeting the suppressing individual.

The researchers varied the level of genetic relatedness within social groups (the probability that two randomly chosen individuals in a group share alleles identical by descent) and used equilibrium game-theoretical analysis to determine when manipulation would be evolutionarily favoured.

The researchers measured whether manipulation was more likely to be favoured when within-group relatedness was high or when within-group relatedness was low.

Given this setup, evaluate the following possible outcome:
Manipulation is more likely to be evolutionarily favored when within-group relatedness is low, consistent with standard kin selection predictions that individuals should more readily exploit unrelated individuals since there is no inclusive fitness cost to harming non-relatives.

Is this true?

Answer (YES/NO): YES